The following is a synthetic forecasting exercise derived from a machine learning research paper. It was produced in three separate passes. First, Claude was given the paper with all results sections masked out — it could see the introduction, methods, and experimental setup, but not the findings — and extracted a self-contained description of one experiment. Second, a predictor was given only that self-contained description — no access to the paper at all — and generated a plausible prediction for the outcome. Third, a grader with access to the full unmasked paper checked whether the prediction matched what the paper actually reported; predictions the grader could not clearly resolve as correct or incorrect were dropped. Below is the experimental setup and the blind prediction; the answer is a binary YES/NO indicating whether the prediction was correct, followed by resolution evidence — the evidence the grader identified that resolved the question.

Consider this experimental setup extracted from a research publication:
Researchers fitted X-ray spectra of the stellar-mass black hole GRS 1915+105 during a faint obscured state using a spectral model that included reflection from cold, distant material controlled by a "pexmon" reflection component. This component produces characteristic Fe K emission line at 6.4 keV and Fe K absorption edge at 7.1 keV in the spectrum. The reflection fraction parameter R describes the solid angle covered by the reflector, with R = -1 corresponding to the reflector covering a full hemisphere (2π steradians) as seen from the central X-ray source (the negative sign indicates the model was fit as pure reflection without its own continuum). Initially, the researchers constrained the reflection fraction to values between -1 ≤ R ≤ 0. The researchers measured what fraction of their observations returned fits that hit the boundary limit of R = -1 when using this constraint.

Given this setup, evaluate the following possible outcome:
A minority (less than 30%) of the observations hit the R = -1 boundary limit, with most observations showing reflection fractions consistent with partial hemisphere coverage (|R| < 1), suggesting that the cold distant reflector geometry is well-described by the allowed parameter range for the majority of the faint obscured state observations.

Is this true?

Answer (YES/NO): NO